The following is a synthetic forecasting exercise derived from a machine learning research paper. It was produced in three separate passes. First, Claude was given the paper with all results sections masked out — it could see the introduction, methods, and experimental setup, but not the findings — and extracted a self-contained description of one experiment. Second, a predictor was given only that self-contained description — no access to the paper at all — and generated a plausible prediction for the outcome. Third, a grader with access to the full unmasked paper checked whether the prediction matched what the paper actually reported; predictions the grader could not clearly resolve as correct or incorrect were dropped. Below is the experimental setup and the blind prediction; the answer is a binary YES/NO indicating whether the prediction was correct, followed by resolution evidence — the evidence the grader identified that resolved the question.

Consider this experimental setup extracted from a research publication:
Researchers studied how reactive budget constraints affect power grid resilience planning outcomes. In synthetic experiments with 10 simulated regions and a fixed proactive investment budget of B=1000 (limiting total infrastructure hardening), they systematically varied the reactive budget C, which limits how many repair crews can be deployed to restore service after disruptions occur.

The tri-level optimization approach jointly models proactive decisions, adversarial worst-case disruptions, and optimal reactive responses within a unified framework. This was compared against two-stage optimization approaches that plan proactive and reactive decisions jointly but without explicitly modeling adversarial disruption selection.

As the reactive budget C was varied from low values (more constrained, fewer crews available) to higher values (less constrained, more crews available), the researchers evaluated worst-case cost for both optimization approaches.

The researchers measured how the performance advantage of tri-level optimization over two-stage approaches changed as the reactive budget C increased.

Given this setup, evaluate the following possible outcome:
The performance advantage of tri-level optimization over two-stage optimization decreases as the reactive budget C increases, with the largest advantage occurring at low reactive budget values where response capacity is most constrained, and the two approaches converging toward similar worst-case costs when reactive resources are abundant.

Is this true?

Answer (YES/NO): YES